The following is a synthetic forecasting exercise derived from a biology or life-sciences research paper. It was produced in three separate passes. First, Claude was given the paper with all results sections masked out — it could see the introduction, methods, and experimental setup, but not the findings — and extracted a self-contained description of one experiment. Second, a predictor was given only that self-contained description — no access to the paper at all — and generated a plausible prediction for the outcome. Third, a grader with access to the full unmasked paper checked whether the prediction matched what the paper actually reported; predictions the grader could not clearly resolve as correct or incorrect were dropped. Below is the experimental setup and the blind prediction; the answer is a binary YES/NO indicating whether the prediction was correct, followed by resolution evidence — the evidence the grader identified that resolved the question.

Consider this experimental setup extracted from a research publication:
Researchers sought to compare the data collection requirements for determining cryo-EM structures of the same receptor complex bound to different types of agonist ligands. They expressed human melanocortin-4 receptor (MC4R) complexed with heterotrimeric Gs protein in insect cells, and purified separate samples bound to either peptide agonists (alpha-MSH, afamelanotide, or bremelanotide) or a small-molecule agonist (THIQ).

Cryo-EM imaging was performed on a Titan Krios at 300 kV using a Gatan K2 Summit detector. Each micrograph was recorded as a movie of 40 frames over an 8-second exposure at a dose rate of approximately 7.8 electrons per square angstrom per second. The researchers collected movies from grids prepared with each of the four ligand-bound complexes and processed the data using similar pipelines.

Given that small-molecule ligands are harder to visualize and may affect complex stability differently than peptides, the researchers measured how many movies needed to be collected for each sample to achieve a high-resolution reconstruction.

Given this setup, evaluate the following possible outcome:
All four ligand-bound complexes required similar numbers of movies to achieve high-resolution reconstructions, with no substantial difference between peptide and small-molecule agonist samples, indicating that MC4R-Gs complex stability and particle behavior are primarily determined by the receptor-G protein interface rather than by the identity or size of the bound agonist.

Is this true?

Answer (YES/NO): NO